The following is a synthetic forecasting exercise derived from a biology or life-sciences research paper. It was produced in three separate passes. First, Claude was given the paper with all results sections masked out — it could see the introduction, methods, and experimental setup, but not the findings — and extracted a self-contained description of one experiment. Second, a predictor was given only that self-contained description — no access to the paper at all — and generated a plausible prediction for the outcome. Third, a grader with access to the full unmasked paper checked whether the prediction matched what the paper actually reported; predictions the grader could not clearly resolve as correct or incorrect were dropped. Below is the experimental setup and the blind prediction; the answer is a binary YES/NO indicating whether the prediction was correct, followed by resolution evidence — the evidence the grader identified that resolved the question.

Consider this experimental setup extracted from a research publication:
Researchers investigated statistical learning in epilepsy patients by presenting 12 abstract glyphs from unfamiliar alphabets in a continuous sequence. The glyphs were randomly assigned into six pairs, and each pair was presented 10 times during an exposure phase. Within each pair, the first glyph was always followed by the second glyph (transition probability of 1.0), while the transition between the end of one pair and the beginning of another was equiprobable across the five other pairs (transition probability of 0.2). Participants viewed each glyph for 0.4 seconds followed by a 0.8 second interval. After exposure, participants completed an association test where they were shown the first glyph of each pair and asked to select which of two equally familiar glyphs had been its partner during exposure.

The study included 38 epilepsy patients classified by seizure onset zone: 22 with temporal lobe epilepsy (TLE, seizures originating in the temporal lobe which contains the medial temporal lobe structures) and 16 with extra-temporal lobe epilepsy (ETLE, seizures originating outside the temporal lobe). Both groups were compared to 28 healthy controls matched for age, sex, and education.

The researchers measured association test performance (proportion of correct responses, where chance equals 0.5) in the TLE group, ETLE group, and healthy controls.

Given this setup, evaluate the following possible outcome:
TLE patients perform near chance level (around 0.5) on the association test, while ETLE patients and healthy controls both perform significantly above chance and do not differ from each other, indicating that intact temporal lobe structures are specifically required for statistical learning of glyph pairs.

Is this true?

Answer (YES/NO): NO